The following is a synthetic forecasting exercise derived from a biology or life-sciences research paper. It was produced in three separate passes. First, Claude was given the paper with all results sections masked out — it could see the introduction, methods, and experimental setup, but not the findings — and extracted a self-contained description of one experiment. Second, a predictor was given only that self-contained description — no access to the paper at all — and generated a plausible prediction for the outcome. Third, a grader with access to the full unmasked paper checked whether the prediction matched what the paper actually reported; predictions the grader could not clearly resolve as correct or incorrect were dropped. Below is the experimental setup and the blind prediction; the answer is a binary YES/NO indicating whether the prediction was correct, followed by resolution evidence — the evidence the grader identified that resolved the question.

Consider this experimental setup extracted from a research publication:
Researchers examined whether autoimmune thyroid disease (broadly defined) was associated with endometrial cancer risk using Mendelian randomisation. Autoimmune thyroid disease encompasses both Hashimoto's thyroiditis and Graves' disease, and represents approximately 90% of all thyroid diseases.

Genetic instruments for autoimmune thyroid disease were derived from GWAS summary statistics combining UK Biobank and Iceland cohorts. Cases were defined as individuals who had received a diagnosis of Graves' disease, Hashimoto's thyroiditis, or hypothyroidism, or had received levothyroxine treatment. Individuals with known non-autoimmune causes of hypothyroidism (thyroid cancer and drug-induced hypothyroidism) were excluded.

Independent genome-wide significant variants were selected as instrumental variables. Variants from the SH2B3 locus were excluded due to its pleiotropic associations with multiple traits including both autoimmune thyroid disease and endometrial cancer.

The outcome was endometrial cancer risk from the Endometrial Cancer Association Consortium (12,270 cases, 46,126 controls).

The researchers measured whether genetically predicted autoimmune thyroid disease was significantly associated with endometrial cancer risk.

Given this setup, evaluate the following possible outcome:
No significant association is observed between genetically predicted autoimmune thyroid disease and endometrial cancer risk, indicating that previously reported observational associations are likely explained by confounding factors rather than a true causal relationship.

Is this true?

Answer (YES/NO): NO